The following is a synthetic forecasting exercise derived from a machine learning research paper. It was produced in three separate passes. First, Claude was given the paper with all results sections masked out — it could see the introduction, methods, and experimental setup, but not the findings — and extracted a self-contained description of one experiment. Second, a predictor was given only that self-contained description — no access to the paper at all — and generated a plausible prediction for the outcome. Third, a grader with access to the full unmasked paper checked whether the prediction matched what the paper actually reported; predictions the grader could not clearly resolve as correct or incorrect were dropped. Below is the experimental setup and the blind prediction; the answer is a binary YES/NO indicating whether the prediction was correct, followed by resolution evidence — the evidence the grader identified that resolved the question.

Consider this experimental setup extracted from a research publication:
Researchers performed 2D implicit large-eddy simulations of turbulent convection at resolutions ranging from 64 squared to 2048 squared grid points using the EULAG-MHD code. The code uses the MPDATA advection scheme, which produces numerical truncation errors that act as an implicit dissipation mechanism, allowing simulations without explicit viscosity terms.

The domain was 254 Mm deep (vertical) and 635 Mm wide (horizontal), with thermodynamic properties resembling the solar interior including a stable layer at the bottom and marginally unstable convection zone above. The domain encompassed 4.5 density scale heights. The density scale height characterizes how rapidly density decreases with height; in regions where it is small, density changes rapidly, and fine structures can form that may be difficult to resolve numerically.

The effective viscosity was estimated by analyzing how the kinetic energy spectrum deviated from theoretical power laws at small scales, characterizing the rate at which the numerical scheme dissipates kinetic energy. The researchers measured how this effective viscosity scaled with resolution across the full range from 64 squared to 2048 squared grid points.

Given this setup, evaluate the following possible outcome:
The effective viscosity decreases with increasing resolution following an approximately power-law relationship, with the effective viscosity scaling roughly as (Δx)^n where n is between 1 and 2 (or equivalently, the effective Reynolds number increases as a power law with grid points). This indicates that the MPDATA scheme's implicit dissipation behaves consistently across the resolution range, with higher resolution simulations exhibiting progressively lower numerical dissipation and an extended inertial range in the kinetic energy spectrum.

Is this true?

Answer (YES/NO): NO